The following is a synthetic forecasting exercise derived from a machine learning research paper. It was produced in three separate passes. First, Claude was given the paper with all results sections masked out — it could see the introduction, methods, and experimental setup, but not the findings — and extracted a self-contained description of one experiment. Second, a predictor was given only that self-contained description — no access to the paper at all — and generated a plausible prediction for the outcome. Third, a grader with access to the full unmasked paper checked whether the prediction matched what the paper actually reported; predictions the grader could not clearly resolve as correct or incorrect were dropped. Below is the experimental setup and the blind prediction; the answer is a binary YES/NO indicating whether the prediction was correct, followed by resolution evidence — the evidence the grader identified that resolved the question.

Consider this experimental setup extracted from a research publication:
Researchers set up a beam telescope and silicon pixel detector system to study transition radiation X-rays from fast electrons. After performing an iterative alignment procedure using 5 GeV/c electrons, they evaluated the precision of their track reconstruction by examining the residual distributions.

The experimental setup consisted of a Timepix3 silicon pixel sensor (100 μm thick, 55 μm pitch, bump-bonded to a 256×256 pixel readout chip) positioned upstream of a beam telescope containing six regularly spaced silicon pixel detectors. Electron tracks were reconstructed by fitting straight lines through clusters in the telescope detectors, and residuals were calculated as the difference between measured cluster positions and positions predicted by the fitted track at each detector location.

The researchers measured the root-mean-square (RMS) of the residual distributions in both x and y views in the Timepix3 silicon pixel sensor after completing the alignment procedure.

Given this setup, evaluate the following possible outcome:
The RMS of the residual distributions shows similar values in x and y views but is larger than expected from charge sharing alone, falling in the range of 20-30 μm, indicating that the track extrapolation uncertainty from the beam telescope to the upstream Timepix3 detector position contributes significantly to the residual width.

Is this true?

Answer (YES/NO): NO